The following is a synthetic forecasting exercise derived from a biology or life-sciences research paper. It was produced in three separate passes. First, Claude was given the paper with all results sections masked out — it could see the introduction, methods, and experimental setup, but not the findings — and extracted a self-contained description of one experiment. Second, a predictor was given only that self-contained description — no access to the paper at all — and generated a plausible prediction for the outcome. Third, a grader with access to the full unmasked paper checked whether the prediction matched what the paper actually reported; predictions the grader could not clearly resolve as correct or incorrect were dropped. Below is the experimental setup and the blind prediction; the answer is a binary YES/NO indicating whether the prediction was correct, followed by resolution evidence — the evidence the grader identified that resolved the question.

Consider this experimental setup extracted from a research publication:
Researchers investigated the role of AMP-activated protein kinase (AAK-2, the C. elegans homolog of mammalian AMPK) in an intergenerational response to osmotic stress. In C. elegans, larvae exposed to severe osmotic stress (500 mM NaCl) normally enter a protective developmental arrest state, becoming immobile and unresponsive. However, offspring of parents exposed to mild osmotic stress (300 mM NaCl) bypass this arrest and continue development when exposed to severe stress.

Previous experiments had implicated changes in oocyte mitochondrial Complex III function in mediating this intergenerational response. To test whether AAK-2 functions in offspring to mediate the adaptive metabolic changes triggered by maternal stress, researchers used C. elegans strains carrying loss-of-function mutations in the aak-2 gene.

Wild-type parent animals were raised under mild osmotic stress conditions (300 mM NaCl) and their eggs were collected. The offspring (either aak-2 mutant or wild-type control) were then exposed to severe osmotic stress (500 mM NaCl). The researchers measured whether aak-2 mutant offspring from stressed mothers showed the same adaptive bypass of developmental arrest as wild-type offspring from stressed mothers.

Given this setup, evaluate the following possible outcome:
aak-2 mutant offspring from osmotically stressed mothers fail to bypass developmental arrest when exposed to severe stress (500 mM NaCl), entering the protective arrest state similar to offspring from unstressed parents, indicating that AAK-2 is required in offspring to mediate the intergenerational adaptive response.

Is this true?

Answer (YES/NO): NO